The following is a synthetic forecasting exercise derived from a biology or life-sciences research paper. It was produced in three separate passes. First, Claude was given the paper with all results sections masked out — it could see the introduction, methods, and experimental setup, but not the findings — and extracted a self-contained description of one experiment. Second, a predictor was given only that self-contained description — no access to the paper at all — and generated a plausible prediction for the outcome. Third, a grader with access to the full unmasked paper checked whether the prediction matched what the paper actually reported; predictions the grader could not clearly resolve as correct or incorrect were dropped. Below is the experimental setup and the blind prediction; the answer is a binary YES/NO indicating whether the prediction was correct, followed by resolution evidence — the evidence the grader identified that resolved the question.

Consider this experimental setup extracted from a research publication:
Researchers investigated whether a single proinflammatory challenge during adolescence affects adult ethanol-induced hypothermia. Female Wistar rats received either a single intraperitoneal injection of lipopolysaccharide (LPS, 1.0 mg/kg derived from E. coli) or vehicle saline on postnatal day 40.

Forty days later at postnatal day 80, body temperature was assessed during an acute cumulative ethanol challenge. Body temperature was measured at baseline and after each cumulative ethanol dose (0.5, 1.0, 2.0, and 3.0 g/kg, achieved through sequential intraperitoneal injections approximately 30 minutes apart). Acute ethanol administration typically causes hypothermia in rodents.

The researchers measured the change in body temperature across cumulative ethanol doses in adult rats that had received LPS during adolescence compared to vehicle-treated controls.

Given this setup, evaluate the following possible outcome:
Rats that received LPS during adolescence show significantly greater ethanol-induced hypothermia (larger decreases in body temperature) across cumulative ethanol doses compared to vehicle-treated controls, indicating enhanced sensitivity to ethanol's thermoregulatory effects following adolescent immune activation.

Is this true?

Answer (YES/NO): NO